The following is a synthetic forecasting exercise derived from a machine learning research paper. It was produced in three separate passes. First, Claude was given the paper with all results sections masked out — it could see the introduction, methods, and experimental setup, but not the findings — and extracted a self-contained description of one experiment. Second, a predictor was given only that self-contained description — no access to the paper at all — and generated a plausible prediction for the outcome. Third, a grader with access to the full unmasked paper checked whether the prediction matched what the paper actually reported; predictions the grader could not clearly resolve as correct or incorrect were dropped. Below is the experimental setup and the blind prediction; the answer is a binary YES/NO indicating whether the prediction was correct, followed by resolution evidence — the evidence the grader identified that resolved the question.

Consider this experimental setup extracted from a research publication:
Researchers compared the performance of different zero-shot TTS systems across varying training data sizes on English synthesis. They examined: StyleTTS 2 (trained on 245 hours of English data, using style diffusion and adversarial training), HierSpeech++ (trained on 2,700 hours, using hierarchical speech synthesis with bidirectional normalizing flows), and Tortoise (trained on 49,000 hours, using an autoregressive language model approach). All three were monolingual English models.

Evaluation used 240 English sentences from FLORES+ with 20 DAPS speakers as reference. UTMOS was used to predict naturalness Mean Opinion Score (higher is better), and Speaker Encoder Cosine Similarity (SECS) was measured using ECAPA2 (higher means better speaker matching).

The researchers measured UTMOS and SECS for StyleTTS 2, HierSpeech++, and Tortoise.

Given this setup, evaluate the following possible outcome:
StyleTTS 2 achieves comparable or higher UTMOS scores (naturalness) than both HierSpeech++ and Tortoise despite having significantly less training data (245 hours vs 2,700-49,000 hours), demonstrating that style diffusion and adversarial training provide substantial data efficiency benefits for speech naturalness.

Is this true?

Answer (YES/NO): YES